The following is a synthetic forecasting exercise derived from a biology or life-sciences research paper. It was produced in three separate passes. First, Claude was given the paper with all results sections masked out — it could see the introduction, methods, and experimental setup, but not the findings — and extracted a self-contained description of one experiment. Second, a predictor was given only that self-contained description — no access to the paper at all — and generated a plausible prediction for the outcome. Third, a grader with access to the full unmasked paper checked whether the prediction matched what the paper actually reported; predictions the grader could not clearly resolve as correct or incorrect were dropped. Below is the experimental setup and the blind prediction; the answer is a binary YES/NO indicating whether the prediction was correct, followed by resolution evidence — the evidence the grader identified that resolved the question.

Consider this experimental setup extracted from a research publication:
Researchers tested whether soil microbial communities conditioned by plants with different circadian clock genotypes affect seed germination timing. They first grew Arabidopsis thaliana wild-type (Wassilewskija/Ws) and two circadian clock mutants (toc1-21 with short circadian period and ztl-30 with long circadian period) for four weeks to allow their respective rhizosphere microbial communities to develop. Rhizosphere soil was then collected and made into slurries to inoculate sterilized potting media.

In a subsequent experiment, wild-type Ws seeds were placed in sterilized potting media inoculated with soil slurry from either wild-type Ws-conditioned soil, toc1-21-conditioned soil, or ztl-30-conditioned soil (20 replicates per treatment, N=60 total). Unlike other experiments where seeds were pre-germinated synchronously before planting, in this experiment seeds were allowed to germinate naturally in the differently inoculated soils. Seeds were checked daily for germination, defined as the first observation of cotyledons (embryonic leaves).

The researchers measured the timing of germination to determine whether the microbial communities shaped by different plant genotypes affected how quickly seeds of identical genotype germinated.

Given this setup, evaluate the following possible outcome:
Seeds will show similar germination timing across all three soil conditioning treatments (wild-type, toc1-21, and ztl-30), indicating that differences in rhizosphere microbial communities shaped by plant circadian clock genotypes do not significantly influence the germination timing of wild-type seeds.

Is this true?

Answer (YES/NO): NO